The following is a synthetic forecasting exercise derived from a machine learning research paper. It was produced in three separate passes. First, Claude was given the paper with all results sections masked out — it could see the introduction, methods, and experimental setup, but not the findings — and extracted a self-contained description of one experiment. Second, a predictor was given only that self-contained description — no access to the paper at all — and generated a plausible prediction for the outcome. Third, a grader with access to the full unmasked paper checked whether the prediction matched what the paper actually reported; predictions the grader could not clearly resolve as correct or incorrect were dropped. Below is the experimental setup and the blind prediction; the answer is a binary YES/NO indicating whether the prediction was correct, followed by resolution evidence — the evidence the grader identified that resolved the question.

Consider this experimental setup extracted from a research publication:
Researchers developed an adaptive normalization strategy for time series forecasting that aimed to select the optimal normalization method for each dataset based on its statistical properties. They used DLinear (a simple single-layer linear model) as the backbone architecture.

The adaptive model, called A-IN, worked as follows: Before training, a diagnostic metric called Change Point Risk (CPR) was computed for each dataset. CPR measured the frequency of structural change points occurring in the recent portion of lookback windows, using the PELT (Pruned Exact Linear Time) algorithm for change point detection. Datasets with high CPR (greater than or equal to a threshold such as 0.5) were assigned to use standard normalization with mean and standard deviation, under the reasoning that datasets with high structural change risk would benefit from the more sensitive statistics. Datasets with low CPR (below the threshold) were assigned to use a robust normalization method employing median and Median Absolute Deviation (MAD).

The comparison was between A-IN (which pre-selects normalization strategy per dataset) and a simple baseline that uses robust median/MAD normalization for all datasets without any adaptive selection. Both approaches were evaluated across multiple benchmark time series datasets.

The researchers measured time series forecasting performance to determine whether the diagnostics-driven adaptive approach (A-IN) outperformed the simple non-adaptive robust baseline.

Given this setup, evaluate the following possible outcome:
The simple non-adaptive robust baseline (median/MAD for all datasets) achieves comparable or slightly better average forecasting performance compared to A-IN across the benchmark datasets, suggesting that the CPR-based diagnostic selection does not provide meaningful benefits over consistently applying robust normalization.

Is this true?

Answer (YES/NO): NO